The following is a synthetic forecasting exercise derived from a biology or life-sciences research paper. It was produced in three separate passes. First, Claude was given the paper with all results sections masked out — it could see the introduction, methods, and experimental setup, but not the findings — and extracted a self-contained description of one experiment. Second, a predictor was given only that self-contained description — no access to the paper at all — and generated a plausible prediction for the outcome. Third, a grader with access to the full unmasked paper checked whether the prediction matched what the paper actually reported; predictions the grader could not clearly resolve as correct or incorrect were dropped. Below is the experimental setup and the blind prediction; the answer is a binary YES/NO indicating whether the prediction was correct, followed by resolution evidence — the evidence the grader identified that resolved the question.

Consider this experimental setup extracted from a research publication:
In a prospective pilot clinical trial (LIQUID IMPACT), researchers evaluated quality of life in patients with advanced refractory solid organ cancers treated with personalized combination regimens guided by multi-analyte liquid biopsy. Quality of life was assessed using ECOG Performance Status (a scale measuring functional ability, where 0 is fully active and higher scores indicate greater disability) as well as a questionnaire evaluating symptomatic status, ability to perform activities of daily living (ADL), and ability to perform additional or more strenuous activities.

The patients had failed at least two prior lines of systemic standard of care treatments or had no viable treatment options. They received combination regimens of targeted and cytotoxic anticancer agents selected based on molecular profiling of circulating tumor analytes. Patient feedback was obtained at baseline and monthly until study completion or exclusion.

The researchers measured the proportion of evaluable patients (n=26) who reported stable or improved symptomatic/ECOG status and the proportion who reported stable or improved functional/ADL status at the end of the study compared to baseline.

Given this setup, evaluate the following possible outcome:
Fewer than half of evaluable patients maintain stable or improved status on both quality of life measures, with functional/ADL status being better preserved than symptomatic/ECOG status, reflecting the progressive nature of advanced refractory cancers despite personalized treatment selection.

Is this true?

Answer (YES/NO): NO